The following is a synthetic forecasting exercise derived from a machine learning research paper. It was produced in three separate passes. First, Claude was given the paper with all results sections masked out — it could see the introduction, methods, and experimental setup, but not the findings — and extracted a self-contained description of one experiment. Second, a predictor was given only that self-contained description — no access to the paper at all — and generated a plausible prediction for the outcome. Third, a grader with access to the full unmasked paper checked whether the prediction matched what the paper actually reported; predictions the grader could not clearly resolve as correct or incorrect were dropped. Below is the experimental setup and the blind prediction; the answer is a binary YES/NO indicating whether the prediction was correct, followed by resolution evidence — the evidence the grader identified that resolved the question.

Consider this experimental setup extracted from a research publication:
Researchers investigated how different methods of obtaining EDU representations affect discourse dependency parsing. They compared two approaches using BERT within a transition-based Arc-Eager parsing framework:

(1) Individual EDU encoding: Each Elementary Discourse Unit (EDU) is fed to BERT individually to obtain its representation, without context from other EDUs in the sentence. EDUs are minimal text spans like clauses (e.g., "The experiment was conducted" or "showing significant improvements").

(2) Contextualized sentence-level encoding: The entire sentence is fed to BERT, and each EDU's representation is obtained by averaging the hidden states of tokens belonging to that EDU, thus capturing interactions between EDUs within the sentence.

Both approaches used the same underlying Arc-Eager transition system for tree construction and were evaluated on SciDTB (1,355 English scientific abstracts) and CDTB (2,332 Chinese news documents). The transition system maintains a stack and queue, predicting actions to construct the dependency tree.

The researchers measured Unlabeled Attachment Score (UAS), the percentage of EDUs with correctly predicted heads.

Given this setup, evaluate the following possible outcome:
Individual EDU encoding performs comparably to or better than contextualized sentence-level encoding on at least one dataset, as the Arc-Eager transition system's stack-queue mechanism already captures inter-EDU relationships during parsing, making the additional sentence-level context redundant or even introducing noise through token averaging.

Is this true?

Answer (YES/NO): NO